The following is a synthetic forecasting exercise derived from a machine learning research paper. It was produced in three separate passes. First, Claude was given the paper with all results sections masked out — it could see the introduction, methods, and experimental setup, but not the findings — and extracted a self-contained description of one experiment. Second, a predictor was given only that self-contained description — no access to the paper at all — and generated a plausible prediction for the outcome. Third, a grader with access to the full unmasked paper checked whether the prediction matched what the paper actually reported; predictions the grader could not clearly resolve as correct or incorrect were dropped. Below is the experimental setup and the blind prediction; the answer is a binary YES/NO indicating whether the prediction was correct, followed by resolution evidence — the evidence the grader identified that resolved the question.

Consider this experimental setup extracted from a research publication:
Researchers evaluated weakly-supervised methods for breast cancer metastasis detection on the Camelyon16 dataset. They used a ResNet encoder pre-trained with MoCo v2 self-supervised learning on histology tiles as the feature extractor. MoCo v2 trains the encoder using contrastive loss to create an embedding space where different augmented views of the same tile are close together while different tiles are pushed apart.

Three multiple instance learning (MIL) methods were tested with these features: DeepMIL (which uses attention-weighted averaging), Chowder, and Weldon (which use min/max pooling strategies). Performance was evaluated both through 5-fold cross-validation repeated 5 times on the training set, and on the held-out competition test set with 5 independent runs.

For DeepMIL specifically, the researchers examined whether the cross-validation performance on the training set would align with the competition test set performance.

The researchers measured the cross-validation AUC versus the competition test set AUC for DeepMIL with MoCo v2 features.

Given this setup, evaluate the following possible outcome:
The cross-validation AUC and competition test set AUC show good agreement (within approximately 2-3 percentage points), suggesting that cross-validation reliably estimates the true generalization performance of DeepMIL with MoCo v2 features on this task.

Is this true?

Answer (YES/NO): YES